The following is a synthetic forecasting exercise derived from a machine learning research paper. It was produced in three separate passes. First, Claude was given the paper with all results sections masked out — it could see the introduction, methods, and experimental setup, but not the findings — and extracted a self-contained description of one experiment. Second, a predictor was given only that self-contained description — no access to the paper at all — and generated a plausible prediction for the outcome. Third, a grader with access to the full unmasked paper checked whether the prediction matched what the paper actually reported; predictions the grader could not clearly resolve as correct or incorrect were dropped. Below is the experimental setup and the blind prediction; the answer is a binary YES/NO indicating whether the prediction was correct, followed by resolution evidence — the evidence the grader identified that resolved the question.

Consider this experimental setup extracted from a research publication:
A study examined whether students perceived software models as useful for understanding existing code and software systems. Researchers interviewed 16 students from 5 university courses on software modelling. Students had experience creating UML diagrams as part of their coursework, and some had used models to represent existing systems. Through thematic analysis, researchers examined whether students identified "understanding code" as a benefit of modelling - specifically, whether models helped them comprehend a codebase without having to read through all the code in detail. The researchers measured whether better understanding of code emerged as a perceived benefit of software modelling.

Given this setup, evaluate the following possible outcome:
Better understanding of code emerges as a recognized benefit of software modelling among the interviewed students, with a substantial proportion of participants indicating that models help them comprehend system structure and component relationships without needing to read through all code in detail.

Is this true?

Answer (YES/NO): NO